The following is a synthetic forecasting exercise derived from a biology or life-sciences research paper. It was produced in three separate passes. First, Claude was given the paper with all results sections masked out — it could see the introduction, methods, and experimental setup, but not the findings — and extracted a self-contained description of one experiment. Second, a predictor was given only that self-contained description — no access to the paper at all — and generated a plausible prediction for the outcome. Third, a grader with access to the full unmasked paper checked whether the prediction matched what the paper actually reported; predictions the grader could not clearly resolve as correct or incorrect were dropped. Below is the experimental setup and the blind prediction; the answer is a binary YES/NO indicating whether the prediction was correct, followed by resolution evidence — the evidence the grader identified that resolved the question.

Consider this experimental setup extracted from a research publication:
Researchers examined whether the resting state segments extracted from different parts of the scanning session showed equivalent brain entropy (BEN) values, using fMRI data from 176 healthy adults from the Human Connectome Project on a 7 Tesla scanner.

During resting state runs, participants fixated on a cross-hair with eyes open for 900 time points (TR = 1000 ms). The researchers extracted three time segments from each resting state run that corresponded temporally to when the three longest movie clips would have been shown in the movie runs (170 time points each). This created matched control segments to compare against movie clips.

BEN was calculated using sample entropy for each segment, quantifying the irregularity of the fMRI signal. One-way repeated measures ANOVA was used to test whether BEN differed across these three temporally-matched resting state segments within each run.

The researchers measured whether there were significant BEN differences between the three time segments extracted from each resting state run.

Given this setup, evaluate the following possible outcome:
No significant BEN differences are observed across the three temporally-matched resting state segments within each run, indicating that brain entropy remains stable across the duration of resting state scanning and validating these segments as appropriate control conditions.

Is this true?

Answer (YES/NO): NO